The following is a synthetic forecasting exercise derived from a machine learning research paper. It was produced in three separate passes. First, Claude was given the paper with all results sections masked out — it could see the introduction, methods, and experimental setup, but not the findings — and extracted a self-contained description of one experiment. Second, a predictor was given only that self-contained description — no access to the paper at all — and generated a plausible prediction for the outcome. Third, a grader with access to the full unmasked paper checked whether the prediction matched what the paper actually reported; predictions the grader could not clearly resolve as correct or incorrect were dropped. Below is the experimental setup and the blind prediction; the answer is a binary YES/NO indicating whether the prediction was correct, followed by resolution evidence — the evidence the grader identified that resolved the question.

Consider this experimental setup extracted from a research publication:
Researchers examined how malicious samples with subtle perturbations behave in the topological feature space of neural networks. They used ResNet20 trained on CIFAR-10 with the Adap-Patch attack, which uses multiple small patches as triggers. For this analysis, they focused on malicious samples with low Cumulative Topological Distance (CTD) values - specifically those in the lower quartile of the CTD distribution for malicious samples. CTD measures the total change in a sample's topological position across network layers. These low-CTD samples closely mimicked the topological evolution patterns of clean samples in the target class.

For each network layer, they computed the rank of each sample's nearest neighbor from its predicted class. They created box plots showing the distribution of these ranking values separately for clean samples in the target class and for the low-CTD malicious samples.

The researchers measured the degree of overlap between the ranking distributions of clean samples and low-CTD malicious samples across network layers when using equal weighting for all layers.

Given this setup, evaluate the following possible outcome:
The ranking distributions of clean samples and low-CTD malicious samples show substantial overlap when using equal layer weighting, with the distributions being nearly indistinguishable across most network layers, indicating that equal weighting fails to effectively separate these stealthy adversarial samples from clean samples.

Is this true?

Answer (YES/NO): YES